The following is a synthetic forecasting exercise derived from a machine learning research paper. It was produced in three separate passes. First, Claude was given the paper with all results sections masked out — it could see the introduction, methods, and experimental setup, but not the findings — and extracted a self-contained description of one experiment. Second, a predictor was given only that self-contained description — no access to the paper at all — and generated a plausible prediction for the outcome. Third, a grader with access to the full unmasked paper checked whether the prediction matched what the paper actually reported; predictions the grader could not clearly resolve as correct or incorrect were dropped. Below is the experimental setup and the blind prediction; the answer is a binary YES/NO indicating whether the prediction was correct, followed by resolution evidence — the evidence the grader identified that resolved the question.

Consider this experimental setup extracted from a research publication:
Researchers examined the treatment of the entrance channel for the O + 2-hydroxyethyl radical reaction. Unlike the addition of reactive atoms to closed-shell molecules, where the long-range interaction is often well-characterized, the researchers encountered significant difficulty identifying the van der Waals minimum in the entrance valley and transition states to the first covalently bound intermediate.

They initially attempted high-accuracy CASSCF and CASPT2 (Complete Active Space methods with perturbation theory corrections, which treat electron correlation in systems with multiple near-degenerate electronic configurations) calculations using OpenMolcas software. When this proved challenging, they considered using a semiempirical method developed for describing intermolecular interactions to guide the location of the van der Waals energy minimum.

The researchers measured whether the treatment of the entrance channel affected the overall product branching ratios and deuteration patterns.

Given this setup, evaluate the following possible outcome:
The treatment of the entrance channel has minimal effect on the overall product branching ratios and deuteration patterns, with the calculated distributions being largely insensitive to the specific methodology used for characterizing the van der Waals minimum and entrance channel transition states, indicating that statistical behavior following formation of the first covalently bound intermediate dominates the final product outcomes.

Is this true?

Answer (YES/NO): YES